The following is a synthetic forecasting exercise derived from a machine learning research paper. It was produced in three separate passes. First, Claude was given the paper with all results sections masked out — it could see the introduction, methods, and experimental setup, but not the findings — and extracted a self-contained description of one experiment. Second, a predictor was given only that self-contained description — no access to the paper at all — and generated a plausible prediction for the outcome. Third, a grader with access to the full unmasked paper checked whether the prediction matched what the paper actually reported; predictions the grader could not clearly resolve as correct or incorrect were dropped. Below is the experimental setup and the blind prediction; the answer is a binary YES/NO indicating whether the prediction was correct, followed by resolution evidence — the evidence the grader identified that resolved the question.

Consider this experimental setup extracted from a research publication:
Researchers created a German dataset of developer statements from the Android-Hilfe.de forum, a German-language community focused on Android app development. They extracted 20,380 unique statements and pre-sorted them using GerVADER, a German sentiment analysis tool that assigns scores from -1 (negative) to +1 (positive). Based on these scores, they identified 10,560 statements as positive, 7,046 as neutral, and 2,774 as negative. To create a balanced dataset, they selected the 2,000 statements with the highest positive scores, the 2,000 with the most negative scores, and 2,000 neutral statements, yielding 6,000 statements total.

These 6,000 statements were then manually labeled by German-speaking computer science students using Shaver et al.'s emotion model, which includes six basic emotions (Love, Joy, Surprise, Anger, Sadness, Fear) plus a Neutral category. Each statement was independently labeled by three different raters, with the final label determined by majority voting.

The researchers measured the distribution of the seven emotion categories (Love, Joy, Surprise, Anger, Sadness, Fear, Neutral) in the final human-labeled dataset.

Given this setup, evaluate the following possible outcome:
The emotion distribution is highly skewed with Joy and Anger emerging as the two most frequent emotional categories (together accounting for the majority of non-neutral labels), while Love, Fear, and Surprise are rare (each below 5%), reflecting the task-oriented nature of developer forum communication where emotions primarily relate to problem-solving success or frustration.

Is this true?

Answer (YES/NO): NO